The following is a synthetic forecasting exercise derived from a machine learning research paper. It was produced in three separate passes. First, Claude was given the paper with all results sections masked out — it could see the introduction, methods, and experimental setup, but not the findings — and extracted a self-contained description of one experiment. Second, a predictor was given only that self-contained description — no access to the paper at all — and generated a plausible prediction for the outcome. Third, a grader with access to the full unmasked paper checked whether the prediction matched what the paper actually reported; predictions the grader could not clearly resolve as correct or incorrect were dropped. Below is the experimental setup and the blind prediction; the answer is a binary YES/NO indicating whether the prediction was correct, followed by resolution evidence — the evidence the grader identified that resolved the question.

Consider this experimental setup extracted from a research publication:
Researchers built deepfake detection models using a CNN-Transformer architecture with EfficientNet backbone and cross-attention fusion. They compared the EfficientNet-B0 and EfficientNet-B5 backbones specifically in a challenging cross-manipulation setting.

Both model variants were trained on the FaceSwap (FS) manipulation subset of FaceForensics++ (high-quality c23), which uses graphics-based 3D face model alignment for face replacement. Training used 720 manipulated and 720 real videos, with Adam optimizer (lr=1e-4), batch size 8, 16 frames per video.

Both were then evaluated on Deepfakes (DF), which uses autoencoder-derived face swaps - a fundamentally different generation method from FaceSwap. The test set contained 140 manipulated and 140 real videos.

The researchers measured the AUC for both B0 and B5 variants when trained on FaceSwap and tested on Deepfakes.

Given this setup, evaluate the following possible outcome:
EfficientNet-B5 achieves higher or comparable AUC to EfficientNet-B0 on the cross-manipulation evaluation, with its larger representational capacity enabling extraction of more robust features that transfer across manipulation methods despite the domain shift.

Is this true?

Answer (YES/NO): NO